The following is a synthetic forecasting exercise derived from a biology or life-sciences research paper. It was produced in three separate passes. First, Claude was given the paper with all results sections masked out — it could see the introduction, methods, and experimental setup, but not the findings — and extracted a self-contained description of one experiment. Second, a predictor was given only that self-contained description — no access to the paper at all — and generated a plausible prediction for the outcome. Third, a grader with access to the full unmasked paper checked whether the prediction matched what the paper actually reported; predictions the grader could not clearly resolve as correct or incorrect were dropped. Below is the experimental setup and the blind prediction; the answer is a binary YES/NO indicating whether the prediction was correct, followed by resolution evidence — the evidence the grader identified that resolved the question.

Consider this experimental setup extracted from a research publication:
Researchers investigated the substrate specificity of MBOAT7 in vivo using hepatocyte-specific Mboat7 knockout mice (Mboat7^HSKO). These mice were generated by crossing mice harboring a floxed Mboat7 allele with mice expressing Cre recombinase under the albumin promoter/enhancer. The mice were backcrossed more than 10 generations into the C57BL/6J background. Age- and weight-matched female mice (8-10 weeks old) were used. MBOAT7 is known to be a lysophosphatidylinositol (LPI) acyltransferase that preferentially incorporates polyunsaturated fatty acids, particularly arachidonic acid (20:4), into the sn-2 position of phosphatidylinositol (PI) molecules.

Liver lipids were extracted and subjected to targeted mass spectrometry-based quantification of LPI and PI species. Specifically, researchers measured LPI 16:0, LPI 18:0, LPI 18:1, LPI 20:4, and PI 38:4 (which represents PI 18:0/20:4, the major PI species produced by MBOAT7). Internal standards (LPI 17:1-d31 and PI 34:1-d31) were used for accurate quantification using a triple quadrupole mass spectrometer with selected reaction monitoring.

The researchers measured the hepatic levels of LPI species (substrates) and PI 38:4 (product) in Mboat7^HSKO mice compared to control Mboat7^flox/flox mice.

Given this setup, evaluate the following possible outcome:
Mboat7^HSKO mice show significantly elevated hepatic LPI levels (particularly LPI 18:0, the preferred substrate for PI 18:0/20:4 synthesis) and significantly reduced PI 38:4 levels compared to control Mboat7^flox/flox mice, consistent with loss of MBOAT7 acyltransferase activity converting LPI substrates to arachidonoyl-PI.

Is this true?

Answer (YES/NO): NO